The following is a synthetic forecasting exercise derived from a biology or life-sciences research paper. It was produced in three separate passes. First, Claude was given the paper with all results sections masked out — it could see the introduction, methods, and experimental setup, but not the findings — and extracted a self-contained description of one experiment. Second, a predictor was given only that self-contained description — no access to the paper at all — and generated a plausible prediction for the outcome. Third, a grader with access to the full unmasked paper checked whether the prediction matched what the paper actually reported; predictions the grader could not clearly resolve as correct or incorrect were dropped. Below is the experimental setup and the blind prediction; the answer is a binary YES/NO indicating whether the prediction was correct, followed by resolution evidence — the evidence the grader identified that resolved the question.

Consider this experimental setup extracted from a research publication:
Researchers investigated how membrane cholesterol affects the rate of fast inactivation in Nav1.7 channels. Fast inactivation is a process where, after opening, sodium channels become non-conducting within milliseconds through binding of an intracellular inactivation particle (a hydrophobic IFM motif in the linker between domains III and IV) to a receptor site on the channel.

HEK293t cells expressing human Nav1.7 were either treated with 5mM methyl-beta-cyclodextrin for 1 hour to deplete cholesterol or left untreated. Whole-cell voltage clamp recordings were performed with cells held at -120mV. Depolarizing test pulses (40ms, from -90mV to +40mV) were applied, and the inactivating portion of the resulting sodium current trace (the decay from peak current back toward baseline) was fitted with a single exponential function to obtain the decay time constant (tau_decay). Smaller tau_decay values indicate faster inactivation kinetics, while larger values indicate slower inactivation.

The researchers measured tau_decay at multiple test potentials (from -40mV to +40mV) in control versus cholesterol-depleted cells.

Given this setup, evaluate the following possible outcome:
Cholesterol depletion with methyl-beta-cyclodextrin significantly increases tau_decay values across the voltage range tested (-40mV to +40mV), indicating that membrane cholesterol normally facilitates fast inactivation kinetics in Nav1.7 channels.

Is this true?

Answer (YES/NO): NO